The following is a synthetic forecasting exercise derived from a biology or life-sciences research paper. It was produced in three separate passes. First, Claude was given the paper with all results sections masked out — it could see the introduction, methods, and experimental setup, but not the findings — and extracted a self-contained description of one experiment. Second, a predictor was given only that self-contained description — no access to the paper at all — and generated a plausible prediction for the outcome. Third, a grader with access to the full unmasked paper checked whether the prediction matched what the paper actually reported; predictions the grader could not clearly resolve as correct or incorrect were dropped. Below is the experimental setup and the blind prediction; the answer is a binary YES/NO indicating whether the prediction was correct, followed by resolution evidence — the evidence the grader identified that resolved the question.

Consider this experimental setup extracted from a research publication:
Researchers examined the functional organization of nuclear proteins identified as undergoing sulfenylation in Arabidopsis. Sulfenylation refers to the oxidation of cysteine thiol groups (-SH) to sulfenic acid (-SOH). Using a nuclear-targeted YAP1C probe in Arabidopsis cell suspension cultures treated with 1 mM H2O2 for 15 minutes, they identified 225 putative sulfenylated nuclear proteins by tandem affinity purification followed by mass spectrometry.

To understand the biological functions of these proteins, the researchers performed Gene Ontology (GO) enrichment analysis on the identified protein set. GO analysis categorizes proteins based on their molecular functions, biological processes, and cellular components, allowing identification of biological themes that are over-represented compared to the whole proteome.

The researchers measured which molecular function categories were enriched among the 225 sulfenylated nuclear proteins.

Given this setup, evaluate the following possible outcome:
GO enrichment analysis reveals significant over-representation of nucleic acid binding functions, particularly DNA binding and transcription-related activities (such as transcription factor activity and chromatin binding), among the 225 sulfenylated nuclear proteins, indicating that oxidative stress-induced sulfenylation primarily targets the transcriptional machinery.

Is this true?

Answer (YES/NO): NO